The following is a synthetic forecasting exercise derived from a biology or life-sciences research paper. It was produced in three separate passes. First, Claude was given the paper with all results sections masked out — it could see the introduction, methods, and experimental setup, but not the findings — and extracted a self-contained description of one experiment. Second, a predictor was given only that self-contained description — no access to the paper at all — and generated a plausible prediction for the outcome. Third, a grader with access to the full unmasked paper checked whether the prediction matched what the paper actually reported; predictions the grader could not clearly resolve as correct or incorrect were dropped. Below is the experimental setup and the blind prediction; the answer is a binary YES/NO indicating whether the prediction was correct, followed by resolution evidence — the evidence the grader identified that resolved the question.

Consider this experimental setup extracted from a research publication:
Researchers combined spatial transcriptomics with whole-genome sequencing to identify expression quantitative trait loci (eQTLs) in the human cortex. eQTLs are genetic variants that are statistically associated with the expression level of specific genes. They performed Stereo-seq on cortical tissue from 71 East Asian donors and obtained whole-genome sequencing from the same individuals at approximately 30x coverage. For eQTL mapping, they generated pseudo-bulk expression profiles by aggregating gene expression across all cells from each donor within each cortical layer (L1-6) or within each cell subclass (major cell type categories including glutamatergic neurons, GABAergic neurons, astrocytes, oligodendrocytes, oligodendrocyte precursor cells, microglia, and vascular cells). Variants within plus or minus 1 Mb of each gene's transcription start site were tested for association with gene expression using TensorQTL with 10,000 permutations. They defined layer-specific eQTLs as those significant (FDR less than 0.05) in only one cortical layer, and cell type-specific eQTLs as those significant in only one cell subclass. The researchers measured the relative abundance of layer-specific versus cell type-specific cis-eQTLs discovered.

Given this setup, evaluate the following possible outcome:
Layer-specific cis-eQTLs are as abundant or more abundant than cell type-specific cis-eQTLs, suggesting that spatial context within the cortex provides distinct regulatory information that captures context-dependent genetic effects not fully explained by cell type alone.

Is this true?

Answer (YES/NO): YES